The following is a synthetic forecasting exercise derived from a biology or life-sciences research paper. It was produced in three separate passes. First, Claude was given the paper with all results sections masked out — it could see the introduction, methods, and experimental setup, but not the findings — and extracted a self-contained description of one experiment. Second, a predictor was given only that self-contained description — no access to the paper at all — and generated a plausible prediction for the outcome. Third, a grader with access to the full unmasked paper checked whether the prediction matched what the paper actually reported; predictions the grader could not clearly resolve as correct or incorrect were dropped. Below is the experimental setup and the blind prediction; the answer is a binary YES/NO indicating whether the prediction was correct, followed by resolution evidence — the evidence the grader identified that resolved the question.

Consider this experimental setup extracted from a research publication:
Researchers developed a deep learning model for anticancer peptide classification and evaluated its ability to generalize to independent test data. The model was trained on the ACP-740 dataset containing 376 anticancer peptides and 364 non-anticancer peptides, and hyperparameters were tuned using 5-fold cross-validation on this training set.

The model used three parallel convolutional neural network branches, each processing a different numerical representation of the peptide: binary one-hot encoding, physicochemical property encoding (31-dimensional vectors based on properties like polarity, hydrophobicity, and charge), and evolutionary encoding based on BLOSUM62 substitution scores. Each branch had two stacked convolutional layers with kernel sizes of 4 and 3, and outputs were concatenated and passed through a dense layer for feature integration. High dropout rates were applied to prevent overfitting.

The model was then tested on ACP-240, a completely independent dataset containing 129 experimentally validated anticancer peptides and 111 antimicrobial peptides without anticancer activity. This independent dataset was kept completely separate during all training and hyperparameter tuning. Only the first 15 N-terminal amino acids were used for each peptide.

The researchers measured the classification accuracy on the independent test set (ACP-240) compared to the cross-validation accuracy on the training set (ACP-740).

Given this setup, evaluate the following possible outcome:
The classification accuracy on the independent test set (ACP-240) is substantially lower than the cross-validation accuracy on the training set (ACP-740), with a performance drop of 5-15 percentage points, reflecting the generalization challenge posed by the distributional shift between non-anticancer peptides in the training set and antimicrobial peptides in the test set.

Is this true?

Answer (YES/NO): NO